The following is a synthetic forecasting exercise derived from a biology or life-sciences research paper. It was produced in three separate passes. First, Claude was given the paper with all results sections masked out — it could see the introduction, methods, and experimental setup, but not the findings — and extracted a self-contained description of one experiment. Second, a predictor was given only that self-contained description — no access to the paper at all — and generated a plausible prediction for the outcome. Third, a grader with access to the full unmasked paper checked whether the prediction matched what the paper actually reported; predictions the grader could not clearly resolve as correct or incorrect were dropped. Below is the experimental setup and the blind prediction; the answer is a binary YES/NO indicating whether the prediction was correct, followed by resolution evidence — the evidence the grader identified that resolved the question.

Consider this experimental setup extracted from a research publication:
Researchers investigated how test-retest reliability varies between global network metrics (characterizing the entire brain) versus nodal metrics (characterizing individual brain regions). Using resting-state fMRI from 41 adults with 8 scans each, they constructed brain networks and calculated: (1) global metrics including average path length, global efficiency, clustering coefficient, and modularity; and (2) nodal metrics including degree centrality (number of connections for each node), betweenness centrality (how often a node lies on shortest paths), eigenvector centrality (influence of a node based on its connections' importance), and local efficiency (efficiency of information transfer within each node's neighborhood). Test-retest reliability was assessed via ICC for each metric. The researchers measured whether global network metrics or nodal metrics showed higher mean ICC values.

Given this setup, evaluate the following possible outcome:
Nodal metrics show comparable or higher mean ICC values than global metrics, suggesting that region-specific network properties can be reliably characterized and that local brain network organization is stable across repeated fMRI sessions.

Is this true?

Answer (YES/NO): NO